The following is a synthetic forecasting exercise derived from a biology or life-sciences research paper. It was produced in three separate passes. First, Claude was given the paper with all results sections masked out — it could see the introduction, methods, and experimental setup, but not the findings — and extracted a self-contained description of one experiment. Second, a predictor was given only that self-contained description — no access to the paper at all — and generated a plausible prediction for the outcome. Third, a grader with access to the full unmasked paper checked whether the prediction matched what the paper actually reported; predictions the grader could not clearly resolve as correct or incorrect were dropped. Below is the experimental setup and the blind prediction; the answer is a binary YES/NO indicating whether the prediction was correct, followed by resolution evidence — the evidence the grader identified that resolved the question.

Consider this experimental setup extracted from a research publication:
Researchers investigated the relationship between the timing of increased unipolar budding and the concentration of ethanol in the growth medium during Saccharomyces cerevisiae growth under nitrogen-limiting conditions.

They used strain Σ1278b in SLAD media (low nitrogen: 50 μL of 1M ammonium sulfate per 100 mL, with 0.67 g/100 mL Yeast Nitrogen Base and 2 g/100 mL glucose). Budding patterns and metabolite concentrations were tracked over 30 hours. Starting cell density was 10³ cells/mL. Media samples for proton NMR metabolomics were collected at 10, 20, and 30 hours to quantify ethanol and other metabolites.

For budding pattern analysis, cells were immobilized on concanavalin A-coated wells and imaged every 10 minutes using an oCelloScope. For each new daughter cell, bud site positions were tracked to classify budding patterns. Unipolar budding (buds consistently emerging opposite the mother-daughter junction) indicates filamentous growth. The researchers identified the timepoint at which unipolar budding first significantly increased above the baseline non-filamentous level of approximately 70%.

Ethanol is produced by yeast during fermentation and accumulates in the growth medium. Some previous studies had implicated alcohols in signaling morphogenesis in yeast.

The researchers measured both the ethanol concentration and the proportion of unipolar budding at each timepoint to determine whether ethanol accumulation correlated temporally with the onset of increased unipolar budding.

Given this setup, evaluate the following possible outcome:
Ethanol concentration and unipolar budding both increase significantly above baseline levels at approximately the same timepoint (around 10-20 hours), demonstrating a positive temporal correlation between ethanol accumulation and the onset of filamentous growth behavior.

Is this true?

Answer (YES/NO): YES